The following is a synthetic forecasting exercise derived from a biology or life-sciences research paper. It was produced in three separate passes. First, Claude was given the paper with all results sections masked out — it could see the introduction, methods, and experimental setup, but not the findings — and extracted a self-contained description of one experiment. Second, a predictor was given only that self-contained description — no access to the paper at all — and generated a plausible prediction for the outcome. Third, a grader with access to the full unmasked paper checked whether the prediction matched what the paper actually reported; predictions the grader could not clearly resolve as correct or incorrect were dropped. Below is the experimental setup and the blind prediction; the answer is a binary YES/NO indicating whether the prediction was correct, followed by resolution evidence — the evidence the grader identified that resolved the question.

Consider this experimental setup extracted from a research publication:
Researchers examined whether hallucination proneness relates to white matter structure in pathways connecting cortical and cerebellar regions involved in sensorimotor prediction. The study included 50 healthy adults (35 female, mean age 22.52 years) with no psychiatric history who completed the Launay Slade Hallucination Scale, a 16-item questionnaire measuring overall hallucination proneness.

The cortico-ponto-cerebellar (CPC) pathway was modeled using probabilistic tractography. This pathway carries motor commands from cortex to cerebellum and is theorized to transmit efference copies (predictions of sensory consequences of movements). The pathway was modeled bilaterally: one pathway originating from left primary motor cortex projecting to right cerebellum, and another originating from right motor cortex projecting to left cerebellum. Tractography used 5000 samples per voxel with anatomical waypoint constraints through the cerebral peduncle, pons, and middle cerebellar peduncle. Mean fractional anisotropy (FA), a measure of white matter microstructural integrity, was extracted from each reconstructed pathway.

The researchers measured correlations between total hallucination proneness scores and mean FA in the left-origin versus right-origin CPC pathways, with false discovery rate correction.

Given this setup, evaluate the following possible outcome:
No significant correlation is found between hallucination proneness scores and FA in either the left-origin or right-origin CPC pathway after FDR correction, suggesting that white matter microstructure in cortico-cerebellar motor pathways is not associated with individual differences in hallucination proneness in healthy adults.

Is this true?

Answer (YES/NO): YES